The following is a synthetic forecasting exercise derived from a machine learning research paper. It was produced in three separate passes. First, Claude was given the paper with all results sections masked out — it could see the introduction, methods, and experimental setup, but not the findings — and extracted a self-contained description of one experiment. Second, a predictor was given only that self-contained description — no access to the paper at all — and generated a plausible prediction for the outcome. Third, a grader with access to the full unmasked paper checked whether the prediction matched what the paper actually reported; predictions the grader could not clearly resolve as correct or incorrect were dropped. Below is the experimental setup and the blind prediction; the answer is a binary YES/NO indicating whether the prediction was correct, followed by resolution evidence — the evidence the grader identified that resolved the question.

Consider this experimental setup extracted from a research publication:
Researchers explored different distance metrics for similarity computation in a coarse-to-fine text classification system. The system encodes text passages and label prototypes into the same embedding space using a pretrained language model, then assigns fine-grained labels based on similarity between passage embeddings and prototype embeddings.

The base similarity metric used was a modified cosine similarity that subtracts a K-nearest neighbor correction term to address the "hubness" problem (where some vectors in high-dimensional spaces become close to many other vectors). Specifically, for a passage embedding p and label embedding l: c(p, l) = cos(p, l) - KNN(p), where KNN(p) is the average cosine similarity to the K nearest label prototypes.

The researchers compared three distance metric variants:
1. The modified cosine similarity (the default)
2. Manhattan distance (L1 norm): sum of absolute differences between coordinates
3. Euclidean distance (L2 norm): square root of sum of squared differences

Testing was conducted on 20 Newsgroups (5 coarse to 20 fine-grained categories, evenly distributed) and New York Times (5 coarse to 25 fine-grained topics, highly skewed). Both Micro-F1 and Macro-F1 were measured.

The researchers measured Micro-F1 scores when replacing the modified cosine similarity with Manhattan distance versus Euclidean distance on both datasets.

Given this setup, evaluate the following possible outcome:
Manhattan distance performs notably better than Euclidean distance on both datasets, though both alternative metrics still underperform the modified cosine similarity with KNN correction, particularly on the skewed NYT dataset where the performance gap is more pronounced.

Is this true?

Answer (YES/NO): NO